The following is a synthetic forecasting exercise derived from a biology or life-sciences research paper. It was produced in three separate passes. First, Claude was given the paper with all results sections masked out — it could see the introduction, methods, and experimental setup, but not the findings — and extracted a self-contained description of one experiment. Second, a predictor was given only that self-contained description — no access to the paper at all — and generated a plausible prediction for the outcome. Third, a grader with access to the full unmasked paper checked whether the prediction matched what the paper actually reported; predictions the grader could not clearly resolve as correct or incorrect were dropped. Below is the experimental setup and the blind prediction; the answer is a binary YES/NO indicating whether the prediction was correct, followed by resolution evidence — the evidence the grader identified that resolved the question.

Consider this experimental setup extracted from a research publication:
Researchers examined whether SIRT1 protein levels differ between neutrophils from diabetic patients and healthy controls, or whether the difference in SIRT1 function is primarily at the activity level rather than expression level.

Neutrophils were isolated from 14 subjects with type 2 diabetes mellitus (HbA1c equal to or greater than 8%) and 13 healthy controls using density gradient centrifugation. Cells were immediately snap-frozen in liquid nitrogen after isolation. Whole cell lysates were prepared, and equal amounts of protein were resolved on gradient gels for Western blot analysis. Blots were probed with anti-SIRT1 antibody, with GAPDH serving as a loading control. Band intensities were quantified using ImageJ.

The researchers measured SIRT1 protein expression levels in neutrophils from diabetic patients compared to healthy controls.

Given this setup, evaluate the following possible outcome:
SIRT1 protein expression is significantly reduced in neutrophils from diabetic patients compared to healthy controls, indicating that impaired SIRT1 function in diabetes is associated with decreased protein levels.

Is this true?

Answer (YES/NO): NO